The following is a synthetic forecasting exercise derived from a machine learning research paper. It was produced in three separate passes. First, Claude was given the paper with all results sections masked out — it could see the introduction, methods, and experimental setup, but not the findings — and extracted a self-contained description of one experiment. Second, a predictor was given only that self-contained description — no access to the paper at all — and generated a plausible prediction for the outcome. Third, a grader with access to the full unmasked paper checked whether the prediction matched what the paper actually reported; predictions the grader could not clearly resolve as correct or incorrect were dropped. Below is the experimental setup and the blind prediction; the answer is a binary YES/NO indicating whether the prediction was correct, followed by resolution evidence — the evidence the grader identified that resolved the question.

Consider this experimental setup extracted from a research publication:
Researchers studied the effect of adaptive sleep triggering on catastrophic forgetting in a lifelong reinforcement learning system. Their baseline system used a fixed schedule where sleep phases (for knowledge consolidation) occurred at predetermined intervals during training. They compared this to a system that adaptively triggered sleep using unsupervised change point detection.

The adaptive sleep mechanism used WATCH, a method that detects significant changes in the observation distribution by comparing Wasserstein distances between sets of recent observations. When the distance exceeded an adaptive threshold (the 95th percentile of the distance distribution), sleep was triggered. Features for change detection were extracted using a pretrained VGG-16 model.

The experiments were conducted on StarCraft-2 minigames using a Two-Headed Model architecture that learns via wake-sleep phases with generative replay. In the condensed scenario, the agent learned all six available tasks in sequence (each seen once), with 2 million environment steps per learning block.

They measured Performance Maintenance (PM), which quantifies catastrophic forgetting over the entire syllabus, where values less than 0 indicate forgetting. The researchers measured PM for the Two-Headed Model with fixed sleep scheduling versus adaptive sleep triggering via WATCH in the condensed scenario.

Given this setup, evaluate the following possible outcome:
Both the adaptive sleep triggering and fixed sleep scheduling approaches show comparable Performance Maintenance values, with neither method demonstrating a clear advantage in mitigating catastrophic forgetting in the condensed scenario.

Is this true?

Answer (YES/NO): NO